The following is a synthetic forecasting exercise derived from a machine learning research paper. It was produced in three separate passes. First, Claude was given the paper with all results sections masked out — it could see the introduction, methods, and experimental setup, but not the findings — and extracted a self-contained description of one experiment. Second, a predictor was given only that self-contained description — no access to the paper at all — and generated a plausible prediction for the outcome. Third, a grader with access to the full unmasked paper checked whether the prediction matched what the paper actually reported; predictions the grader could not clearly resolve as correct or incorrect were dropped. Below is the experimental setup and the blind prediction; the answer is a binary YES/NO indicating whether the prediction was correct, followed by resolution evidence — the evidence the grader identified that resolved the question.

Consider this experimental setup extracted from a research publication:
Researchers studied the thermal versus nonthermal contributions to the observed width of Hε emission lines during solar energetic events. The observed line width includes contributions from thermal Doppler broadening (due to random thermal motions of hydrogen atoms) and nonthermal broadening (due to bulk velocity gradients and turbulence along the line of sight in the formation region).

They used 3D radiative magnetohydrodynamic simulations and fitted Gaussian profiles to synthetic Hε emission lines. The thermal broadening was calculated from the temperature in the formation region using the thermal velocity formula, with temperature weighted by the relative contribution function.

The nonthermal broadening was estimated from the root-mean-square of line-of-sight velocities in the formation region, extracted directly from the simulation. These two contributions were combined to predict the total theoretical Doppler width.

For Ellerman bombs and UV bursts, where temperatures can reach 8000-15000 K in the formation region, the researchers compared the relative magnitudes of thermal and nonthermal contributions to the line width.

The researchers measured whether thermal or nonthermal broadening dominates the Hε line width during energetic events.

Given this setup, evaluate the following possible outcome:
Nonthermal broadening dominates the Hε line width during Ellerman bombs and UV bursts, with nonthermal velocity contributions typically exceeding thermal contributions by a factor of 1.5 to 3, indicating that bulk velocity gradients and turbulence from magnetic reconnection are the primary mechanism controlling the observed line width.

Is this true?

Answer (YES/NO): NO